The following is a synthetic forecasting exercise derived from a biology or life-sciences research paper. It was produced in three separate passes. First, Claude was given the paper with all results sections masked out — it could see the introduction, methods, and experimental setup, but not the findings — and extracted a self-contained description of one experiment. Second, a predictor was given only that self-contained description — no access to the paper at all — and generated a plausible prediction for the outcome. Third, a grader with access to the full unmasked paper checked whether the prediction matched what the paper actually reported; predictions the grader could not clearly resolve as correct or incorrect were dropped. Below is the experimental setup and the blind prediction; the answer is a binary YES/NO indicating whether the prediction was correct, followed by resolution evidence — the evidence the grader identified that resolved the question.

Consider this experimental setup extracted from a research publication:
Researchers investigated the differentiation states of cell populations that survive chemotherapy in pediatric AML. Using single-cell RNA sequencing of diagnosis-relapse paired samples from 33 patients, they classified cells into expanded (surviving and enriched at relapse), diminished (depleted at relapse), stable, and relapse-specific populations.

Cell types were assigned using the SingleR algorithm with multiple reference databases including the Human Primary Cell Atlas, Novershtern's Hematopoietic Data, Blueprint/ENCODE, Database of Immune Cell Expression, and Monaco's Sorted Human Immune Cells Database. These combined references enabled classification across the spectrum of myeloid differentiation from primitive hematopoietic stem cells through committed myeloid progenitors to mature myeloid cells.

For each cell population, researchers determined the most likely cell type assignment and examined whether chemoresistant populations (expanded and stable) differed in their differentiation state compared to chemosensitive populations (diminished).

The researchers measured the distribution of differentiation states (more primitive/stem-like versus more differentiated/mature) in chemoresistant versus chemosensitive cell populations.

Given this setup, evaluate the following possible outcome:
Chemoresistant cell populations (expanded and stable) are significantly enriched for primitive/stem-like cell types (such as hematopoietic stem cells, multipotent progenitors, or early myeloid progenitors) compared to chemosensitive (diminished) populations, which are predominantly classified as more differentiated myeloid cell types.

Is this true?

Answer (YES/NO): YES